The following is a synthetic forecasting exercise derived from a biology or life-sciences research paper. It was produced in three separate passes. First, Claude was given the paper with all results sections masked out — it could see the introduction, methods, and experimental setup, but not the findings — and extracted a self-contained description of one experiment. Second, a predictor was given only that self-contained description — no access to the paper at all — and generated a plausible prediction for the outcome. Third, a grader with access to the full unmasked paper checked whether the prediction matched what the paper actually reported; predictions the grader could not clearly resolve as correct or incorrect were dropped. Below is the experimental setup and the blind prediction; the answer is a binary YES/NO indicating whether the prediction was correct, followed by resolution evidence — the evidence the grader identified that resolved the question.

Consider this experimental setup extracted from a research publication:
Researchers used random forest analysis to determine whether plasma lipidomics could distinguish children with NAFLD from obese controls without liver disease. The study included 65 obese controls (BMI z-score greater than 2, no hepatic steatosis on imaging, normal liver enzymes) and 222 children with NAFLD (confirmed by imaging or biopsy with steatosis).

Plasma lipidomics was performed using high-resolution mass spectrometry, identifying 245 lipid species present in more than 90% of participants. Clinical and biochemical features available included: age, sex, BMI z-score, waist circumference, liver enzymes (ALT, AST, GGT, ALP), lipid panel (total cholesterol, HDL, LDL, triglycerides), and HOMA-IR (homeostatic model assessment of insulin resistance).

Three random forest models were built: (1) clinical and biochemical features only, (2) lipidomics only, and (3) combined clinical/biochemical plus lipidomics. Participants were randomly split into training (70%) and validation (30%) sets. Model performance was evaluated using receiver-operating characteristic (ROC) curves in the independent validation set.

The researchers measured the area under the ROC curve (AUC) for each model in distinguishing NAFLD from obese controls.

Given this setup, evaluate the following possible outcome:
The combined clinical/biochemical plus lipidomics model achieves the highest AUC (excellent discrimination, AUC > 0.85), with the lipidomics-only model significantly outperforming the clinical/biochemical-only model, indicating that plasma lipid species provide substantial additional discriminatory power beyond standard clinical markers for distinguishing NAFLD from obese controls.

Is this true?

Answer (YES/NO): NO